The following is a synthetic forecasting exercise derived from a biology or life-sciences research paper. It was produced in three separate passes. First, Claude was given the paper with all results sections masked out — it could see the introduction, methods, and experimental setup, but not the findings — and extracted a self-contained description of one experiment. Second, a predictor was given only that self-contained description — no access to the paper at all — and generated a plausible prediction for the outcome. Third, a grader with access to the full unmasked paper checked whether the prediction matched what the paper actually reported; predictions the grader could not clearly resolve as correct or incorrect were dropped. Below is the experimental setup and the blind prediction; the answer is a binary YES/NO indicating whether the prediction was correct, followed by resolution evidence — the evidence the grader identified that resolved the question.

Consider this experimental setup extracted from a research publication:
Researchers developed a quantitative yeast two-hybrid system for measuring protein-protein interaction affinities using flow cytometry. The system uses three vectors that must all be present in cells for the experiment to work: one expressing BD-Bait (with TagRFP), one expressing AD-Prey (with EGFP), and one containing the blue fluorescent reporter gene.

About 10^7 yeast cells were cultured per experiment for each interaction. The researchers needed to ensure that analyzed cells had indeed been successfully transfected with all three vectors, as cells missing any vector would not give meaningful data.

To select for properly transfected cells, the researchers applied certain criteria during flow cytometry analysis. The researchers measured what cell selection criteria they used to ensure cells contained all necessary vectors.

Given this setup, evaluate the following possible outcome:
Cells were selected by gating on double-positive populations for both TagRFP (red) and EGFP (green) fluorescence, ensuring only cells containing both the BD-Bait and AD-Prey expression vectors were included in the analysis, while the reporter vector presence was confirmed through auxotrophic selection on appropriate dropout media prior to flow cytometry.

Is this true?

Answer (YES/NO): NO